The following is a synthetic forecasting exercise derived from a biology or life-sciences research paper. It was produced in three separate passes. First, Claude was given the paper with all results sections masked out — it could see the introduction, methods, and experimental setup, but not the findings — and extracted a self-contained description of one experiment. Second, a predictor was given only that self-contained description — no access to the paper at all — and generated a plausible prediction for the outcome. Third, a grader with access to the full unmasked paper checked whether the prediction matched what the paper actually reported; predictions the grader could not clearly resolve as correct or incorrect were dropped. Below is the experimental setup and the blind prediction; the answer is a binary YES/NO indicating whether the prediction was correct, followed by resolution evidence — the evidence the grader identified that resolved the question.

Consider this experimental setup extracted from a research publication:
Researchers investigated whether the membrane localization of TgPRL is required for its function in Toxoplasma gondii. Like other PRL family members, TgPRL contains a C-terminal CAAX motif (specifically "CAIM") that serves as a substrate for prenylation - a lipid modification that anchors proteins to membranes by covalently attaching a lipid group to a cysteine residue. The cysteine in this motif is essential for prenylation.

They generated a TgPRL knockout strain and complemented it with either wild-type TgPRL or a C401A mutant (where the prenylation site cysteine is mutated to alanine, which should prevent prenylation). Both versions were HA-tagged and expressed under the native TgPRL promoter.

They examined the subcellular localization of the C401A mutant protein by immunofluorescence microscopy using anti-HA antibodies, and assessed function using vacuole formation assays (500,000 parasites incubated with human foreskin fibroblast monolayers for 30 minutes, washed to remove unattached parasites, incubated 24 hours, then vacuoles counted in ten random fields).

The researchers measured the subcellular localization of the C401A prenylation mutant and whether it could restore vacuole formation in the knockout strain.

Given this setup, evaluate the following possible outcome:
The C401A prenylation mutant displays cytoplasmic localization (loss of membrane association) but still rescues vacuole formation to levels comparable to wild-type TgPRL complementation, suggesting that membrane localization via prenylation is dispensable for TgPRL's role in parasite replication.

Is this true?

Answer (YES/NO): NO